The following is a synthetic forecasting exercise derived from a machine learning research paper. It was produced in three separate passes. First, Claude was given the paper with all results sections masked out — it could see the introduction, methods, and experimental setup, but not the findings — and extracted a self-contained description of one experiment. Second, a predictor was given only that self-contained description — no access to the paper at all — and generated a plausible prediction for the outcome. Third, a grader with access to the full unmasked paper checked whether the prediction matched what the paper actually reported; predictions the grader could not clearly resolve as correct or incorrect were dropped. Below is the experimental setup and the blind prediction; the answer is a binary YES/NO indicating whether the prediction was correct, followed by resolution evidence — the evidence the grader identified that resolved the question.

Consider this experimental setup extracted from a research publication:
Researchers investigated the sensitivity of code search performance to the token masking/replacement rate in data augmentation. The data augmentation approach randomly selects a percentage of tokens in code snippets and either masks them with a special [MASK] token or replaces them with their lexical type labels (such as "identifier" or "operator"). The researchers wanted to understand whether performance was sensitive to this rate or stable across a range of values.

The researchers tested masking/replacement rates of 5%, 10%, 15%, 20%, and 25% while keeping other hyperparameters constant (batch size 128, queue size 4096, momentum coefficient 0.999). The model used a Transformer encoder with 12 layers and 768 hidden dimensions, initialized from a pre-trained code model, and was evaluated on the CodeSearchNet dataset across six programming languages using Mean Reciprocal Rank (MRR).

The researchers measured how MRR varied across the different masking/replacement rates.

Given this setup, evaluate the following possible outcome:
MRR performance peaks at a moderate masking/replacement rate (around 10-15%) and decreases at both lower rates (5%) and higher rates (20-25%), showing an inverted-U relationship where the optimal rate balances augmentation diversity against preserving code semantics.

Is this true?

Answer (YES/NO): NO